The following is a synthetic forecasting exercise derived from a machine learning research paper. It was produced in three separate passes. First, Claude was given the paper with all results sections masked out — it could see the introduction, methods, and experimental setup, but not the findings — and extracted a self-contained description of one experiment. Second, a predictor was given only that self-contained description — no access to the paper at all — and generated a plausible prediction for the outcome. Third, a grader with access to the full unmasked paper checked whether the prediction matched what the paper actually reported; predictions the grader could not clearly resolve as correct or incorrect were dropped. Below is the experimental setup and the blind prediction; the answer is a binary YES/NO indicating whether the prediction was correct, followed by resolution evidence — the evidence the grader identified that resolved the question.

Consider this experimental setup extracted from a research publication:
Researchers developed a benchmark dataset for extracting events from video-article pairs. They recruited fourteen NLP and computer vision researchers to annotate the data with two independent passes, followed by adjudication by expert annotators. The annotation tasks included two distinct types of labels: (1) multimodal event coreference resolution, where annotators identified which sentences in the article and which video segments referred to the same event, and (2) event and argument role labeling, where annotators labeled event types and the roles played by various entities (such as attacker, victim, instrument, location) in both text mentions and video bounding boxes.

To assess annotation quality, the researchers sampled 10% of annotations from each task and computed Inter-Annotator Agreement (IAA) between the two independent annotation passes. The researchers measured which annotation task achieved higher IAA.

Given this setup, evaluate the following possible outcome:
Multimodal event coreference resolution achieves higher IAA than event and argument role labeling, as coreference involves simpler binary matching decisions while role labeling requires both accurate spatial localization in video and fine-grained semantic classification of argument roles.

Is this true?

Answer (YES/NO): YES